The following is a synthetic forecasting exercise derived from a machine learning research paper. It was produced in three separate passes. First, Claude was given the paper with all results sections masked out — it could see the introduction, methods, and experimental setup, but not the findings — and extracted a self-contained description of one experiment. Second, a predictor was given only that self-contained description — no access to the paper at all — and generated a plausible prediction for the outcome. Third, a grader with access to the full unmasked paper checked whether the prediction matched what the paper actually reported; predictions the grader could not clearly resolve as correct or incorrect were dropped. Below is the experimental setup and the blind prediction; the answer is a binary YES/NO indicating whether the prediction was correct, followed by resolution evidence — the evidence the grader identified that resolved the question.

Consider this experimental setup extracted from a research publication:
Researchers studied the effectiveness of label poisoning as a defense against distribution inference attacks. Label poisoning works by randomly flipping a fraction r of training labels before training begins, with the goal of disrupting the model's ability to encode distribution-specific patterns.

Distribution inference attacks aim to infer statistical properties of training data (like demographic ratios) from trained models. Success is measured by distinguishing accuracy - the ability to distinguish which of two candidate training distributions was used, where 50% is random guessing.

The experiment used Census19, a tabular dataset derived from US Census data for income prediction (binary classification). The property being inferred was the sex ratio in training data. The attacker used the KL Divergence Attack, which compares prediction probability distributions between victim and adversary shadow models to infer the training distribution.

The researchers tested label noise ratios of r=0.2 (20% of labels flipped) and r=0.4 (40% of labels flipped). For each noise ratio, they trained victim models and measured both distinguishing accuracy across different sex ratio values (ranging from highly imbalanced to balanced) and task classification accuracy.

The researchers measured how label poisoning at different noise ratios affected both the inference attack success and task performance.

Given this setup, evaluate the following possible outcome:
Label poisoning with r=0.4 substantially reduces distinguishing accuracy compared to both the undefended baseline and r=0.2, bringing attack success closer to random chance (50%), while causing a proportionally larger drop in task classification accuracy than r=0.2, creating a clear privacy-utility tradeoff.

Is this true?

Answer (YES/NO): NO